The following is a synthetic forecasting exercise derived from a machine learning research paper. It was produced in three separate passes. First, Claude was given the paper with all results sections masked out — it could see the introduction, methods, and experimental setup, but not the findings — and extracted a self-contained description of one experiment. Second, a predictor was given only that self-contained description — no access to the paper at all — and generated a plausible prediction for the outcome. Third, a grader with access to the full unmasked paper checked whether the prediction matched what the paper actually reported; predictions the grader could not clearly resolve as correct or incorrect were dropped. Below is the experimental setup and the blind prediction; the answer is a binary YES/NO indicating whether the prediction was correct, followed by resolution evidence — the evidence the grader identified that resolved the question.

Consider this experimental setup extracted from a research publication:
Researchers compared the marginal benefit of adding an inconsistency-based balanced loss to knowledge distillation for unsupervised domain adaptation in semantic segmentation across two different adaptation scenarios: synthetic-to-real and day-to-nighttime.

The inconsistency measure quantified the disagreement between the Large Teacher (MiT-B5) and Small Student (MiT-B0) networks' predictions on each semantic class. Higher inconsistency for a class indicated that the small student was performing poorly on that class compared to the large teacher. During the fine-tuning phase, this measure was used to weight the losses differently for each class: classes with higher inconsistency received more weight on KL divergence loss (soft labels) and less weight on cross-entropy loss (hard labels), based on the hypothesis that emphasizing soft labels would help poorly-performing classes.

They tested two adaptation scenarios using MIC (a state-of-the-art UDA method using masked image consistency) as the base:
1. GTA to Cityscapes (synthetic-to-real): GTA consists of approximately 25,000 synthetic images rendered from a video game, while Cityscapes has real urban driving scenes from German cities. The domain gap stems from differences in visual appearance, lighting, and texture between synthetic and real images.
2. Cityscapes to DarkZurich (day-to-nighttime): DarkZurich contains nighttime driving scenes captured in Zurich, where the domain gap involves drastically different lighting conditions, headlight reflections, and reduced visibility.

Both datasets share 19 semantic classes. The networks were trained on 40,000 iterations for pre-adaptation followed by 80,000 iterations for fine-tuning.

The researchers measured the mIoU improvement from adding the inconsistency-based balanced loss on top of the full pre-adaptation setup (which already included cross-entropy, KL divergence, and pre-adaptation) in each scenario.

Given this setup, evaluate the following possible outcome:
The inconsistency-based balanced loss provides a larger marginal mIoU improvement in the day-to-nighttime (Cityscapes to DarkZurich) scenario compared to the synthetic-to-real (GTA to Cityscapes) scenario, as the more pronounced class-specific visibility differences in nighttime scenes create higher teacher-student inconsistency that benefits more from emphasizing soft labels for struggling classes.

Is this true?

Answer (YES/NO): NO